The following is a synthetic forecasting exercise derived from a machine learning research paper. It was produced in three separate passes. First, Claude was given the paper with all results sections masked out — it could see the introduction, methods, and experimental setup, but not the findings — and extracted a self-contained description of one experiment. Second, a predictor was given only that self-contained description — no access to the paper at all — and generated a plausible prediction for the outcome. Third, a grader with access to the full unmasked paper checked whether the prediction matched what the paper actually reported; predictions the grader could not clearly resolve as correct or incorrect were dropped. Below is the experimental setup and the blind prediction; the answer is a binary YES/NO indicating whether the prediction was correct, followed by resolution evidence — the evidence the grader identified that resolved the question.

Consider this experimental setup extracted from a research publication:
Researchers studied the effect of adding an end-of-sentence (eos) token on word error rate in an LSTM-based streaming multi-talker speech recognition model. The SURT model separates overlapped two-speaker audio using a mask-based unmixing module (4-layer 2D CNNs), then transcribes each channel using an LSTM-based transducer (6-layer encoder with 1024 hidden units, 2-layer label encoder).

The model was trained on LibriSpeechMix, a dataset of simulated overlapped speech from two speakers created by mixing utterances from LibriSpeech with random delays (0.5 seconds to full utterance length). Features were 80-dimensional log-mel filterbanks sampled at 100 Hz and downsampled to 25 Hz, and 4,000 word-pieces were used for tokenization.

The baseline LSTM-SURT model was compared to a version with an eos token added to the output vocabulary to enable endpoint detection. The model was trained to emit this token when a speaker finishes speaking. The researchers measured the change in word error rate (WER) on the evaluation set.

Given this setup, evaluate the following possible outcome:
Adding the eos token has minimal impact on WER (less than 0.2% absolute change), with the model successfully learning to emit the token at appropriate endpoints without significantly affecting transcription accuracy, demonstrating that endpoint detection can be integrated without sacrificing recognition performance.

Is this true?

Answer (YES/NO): NO